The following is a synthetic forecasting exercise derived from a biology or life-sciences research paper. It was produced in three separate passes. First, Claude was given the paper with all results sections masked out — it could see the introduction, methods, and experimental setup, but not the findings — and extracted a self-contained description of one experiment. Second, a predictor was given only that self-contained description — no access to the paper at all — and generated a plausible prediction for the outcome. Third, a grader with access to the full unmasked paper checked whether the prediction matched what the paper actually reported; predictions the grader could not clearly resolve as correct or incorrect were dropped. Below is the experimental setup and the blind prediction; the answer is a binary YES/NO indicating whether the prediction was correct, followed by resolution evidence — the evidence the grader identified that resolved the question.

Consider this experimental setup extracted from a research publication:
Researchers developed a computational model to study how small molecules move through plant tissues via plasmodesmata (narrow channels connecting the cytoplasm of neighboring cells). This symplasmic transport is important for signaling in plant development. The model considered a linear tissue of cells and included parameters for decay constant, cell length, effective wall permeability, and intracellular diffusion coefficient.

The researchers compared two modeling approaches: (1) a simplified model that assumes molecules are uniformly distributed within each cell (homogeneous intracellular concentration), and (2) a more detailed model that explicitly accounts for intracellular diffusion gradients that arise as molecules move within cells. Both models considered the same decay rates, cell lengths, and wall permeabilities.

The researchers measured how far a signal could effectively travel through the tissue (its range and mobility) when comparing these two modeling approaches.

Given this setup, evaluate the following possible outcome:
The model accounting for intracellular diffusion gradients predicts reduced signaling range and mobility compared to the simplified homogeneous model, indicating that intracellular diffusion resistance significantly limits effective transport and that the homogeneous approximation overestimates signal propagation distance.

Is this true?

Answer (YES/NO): YES